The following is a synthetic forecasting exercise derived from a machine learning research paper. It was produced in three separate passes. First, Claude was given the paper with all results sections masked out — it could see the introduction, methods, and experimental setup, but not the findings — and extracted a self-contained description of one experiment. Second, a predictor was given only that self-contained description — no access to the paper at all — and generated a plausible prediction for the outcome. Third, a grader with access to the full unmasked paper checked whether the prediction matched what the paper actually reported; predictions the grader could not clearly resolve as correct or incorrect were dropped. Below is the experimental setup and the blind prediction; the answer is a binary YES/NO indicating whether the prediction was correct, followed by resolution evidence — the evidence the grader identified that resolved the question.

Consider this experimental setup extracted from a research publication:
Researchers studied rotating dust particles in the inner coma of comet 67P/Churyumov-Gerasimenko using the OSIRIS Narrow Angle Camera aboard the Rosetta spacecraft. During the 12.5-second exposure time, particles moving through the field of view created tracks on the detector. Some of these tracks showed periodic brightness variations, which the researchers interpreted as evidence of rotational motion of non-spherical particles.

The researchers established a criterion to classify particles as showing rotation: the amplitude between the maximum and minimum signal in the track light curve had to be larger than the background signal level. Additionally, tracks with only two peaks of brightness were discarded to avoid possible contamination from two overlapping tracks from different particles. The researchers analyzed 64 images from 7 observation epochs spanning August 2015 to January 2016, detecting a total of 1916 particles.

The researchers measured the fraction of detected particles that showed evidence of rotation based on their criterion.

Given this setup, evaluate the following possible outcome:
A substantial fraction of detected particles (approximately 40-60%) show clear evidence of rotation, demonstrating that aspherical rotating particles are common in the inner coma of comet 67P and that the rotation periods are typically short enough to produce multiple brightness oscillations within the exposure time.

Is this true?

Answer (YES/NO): NO